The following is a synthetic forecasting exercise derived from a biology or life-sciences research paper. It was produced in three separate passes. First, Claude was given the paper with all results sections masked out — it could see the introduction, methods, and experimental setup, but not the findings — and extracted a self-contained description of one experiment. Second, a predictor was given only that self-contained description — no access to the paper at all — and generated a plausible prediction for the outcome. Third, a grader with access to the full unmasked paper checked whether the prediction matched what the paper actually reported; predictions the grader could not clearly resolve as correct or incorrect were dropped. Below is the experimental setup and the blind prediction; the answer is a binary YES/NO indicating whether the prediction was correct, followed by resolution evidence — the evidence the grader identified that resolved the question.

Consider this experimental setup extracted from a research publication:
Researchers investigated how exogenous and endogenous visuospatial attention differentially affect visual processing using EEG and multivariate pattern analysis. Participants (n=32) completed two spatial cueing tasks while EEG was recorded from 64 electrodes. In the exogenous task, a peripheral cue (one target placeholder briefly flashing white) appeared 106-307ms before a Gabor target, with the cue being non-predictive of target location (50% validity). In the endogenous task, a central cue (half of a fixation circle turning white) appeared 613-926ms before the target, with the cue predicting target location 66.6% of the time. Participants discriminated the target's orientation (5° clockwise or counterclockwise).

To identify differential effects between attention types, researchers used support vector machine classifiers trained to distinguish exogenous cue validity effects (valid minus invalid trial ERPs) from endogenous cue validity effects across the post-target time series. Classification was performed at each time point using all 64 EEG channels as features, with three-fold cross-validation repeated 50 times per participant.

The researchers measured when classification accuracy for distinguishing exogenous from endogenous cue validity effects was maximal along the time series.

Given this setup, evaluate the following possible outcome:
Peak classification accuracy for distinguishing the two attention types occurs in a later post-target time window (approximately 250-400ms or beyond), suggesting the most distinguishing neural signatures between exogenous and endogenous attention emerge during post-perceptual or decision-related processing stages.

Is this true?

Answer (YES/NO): NO